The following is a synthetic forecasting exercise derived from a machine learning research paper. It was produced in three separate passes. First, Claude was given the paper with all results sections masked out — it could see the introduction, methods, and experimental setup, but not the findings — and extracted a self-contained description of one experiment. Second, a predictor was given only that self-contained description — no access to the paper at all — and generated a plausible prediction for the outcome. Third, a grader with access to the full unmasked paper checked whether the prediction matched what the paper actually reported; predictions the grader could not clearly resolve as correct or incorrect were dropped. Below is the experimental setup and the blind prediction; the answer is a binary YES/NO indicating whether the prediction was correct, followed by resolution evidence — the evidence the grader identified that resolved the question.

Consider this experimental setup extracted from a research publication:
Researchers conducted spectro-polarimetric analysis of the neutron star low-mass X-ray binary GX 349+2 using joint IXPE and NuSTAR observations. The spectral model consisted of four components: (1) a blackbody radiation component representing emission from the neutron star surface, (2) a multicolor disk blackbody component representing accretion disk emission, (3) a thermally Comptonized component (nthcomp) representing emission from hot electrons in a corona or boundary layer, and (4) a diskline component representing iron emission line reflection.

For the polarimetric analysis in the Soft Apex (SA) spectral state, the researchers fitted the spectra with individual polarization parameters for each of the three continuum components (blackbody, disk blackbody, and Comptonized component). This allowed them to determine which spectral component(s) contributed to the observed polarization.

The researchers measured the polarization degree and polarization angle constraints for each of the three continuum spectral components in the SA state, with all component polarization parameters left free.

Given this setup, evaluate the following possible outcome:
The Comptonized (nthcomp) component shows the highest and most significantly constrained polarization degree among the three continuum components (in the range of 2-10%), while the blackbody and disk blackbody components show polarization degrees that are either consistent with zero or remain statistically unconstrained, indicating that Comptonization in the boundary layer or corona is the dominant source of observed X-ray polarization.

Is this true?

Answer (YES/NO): NO